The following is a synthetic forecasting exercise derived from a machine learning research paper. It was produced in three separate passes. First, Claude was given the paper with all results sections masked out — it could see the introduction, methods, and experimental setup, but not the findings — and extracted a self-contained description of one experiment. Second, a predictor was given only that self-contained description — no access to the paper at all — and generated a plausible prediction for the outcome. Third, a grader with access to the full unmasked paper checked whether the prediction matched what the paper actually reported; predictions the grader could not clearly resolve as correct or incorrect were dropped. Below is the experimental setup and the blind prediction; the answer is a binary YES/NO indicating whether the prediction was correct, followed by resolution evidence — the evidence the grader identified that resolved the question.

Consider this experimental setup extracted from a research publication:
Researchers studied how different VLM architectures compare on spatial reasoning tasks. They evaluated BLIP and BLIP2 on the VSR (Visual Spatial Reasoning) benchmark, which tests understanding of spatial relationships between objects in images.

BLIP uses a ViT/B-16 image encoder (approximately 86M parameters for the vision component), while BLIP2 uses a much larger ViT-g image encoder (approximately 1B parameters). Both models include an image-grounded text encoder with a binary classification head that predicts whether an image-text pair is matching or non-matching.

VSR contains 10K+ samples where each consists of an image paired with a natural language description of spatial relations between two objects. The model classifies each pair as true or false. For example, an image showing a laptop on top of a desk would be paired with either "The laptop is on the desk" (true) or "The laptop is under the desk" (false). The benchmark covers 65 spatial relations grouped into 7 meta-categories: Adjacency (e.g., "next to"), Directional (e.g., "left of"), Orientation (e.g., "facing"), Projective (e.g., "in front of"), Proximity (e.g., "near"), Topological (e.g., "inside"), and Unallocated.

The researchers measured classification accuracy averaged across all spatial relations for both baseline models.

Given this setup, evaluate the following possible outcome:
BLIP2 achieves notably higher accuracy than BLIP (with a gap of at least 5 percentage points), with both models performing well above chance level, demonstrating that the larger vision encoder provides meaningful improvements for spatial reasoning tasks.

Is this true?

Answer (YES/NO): NO